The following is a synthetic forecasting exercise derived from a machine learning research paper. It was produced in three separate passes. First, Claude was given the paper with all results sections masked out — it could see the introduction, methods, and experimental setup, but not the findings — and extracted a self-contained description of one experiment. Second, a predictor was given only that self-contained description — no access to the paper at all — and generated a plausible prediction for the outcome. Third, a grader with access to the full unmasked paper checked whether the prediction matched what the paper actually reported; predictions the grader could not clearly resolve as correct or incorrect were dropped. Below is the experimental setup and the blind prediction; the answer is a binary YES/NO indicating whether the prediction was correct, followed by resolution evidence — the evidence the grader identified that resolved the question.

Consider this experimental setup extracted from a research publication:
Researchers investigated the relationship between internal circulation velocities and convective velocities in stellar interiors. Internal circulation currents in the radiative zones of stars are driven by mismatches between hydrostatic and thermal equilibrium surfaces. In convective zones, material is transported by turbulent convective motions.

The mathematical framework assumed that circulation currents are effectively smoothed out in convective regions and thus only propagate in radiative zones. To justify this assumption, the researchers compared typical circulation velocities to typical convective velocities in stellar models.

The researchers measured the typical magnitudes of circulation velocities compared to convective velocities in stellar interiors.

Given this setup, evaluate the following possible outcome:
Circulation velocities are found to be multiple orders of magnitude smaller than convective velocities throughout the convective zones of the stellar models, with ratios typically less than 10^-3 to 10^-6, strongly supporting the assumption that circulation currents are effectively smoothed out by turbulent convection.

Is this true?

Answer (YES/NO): YES